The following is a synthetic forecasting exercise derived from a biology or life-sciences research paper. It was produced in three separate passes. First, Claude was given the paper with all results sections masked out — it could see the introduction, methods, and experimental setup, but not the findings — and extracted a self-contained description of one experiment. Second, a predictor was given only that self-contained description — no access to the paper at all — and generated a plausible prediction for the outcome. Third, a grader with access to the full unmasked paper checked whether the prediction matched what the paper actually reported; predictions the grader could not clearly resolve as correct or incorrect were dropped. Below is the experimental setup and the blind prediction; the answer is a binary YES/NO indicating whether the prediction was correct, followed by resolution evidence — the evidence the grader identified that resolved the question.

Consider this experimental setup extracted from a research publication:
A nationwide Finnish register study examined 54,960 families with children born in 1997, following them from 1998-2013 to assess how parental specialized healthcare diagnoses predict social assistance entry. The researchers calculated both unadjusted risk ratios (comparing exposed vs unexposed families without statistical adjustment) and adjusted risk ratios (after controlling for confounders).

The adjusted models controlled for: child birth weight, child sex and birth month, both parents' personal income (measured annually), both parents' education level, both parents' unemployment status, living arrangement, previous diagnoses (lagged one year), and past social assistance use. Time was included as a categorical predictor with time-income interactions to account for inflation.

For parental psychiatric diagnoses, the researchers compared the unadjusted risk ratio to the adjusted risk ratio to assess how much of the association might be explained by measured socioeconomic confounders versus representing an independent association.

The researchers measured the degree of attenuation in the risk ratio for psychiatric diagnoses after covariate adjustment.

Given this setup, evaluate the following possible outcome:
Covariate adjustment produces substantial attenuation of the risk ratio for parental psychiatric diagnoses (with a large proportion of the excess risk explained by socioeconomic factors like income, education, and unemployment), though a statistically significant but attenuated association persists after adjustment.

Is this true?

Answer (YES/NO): NO